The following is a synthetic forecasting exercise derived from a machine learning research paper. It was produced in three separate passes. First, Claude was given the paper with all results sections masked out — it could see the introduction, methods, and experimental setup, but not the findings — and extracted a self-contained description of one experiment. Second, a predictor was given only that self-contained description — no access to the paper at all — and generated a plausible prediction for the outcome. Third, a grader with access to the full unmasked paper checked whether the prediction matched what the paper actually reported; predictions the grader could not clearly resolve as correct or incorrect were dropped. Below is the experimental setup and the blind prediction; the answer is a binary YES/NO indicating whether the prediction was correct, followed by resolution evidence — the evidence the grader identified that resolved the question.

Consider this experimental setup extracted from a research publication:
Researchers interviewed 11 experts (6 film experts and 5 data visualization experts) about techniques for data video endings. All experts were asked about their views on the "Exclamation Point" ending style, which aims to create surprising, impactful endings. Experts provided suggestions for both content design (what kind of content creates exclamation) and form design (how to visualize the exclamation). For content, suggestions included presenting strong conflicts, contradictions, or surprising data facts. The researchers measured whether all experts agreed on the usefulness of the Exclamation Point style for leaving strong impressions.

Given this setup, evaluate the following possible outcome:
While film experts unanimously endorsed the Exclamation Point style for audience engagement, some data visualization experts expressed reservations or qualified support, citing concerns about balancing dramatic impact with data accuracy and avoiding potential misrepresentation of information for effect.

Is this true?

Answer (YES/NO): NO